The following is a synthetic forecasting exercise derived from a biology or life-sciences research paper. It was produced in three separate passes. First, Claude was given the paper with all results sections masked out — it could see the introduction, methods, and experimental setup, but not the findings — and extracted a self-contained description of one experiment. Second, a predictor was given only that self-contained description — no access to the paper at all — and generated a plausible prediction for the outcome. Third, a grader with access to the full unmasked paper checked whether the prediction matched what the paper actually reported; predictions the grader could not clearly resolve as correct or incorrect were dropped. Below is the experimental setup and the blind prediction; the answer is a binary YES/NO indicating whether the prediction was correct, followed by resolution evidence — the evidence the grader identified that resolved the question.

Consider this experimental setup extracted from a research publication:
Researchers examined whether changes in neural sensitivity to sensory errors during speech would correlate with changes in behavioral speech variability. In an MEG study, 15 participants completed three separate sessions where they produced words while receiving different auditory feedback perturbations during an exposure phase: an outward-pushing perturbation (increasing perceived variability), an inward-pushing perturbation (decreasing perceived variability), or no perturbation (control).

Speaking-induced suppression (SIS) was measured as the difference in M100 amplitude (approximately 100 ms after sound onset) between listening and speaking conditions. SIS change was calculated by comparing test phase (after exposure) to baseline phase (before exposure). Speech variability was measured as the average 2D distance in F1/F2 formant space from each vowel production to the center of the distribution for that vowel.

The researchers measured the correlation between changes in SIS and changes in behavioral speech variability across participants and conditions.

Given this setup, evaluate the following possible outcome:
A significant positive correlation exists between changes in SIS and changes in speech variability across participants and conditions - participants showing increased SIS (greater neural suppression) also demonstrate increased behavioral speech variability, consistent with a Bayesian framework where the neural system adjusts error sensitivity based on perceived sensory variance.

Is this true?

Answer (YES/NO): NO